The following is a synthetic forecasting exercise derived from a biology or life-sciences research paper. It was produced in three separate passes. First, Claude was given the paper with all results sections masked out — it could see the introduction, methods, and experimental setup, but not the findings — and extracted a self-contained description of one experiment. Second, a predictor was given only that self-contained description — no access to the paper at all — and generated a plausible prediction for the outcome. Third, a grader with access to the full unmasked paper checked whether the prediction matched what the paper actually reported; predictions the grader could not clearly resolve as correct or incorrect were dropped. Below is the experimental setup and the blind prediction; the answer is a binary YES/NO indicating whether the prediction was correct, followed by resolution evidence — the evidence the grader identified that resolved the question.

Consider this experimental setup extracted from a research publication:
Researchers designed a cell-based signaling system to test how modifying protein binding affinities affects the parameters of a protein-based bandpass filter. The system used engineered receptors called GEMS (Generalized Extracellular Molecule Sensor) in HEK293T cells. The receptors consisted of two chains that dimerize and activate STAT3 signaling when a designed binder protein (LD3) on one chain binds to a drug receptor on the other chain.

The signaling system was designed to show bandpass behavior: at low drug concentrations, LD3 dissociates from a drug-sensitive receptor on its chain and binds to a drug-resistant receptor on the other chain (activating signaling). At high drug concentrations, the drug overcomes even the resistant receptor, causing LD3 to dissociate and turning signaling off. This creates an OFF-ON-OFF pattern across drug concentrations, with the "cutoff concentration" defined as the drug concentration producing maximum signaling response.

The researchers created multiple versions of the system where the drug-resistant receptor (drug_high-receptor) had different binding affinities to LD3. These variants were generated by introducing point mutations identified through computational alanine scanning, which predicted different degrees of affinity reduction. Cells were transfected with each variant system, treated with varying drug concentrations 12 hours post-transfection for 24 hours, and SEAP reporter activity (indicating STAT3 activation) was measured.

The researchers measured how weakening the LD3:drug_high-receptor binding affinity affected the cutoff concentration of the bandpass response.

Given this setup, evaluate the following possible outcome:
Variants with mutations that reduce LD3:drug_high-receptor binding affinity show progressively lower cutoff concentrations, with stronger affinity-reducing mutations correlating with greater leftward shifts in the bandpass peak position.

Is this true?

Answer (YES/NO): YES